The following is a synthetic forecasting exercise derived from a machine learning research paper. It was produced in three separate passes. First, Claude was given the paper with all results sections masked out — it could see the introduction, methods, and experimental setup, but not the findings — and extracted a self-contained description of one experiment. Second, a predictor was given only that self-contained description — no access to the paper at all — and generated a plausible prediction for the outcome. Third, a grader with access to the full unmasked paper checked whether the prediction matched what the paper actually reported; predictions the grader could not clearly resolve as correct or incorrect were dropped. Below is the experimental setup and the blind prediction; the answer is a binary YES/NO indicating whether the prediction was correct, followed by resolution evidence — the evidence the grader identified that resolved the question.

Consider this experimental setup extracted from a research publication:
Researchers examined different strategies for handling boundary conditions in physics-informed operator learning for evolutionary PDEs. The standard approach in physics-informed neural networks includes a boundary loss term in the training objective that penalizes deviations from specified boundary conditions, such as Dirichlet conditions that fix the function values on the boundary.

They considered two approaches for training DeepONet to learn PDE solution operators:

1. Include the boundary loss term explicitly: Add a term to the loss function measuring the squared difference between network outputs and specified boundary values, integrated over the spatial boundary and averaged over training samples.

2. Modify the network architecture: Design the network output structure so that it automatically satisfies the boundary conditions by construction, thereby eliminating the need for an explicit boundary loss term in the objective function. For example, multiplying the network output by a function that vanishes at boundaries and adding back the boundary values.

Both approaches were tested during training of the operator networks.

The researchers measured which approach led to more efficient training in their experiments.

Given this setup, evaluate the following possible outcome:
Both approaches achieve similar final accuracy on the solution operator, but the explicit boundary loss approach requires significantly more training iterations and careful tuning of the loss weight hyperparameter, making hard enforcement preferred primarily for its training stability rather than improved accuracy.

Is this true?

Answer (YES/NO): NO